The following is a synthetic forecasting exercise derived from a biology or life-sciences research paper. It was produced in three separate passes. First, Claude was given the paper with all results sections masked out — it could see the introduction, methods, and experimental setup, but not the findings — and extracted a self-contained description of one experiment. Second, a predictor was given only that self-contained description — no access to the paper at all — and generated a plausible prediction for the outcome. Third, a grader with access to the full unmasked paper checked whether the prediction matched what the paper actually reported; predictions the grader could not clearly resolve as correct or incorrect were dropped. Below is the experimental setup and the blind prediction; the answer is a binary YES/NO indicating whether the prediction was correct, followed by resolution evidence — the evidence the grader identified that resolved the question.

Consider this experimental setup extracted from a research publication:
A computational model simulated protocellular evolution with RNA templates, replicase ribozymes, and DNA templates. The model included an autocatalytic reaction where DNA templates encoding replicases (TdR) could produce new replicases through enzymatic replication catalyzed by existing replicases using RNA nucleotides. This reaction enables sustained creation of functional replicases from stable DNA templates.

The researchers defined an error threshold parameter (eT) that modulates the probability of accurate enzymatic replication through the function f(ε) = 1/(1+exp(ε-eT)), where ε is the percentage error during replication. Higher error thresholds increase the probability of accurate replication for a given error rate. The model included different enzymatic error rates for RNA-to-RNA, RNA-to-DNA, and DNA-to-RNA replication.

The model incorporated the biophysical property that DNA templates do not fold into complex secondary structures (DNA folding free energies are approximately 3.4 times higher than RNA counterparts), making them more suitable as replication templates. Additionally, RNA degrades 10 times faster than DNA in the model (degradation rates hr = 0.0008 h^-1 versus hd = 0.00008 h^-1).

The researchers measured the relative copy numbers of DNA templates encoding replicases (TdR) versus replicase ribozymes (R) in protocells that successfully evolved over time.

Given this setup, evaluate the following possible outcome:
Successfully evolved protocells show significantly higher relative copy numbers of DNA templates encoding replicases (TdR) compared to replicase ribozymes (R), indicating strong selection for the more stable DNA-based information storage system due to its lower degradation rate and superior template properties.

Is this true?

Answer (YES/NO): NO